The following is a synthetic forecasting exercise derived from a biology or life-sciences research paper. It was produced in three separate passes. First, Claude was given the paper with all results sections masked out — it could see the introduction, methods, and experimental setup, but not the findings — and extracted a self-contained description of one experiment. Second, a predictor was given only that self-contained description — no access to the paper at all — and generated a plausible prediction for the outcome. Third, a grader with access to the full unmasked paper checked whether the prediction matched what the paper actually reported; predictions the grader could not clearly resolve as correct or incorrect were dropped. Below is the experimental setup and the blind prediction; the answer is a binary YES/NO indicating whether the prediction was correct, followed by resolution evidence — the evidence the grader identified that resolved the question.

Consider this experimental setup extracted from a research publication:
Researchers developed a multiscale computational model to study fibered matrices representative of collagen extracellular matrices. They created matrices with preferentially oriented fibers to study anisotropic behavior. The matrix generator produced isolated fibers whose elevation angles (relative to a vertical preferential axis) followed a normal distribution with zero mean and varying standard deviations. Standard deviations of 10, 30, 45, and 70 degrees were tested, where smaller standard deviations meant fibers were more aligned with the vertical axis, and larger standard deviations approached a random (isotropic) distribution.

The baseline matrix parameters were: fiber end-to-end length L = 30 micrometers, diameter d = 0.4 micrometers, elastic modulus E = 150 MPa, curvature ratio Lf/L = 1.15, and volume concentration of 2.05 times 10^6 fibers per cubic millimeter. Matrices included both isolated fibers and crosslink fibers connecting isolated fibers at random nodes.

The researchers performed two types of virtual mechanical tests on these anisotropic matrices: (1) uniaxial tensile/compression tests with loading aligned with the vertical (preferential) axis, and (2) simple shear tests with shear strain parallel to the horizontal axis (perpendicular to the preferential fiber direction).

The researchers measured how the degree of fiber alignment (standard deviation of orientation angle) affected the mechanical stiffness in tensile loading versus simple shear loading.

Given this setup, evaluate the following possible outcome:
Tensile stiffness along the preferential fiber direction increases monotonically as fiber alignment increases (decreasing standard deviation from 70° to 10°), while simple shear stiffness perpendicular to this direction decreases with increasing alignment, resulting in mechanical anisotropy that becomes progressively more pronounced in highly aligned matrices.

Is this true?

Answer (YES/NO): NO